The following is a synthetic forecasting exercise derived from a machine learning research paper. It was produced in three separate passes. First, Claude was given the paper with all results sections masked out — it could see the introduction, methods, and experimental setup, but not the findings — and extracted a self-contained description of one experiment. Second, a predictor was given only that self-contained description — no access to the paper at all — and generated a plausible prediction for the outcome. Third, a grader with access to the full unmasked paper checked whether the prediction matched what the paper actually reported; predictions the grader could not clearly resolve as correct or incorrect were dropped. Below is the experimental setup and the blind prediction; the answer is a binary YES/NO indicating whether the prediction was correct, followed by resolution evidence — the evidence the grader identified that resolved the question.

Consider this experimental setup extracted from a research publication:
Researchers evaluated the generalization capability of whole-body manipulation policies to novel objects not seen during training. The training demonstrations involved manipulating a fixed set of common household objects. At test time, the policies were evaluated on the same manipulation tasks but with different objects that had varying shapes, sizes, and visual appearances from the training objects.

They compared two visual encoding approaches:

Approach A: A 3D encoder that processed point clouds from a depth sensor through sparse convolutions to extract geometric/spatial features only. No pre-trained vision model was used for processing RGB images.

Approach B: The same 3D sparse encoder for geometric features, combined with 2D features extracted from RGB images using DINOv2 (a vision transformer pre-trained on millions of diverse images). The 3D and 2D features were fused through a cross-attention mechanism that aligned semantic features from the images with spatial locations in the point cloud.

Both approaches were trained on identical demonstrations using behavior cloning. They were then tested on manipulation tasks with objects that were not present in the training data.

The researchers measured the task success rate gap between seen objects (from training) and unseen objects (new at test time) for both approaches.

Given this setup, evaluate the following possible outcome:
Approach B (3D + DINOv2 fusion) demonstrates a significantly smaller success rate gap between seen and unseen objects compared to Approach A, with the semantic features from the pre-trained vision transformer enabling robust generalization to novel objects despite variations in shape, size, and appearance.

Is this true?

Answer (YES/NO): NO